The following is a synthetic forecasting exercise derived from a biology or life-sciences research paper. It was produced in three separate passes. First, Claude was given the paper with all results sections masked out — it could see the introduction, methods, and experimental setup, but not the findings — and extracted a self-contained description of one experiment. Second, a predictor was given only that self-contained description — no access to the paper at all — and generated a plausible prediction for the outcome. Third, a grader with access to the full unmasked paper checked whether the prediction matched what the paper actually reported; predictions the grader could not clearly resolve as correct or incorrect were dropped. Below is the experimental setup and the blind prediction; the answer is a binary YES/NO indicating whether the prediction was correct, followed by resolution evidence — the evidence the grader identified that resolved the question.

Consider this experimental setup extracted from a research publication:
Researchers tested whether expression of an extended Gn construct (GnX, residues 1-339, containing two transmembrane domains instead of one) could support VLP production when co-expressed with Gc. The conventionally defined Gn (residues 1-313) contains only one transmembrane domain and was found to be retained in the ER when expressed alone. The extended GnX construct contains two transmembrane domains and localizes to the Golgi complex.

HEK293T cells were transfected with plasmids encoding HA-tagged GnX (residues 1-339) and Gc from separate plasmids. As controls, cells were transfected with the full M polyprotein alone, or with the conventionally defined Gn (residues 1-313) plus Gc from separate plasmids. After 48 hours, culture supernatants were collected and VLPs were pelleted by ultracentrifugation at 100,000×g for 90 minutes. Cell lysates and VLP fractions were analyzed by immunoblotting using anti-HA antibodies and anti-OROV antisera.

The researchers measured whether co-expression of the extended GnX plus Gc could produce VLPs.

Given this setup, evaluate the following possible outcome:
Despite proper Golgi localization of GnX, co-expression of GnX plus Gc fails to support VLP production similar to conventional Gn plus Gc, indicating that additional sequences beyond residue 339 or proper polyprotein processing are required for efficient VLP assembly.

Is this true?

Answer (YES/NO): NO